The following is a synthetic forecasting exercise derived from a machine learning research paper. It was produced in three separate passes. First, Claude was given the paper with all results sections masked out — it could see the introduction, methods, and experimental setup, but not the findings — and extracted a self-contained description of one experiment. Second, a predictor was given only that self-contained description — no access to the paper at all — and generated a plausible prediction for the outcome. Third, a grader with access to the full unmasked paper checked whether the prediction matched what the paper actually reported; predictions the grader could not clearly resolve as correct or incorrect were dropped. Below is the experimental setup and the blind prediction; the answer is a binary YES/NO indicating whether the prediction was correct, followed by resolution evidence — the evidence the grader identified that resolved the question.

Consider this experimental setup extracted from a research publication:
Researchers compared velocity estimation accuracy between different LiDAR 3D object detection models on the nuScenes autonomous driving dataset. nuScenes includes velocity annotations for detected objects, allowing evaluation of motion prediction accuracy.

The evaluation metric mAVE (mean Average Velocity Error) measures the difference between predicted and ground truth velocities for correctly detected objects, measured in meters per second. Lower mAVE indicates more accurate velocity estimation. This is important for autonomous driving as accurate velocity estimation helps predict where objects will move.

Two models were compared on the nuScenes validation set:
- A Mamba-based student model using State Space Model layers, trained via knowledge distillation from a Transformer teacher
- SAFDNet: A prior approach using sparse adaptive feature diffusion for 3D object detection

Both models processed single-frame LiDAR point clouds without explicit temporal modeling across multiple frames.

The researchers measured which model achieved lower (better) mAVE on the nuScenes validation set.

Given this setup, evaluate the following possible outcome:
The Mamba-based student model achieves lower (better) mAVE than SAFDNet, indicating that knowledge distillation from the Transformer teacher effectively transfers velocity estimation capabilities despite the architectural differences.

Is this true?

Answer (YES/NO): NO